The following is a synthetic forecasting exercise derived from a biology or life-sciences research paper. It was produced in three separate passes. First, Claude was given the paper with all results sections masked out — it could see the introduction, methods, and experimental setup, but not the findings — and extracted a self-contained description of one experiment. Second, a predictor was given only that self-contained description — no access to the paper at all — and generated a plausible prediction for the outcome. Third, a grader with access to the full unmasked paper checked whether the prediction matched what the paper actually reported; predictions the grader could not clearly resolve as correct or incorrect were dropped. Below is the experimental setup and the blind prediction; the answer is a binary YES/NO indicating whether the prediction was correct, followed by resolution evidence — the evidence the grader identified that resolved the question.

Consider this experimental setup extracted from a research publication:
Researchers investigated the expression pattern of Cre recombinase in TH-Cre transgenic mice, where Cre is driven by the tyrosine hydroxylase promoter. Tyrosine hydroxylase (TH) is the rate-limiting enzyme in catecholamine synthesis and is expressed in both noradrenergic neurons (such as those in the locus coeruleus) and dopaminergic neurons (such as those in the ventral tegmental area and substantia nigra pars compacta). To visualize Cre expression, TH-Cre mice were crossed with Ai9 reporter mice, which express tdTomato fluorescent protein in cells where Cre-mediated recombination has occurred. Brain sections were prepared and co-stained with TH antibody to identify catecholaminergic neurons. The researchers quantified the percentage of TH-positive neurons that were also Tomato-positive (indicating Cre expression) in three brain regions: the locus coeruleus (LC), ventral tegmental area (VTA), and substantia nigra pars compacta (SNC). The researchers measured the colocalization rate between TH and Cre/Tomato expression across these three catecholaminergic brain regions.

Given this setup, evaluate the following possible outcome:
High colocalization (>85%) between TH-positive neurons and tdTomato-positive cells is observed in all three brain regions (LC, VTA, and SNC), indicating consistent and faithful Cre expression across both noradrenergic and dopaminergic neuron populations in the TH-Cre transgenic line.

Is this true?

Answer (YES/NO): NO